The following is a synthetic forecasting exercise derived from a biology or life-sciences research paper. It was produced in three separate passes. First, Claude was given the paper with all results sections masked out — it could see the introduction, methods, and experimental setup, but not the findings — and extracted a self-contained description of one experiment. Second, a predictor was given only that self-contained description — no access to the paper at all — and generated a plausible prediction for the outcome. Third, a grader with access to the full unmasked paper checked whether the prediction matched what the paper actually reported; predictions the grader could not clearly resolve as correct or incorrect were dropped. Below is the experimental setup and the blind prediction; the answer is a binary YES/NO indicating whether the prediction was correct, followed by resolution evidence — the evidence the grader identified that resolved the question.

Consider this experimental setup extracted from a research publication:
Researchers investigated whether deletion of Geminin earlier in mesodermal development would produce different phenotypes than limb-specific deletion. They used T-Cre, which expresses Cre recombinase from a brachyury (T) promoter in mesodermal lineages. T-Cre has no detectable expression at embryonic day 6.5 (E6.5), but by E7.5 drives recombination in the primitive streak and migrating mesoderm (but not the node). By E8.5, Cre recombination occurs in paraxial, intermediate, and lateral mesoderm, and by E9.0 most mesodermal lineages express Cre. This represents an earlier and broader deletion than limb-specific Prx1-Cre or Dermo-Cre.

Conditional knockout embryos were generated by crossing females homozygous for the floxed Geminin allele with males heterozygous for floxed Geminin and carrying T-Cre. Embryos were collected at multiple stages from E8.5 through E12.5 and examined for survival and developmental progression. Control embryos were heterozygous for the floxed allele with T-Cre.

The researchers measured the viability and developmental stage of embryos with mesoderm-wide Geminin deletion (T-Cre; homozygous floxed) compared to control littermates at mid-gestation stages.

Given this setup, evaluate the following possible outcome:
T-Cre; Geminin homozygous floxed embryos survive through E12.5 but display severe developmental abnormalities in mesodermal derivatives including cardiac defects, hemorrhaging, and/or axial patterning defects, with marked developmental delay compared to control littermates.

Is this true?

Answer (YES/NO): NO